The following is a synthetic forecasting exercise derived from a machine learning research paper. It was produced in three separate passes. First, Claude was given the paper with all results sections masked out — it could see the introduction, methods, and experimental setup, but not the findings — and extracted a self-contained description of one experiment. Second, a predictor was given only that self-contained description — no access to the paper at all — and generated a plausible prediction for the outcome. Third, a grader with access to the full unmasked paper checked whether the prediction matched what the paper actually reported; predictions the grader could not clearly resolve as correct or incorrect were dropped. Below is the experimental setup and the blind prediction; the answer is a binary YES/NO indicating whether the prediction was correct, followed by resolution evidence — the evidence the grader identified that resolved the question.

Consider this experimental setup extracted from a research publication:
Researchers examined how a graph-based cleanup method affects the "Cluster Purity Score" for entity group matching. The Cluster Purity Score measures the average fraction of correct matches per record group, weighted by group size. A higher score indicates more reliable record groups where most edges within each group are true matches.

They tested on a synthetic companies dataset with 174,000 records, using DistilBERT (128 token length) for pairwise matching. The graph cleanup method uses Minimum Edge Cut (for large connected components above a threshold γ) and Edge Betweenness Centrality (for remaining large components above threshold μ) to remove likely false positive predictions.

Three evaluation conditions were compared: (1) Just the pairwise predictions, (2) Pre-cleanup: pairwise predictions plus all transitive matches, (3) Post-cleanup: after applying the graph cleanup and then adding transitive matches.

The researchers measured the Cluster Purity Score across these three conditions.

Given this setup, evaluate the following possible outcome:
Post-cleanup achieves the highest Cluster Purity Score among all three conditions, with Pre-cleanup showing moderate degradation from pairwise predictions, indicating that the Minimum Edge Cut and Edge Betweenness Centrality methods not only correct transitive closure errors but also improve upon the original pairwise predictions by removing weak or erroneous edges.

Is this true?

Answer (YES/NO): NO